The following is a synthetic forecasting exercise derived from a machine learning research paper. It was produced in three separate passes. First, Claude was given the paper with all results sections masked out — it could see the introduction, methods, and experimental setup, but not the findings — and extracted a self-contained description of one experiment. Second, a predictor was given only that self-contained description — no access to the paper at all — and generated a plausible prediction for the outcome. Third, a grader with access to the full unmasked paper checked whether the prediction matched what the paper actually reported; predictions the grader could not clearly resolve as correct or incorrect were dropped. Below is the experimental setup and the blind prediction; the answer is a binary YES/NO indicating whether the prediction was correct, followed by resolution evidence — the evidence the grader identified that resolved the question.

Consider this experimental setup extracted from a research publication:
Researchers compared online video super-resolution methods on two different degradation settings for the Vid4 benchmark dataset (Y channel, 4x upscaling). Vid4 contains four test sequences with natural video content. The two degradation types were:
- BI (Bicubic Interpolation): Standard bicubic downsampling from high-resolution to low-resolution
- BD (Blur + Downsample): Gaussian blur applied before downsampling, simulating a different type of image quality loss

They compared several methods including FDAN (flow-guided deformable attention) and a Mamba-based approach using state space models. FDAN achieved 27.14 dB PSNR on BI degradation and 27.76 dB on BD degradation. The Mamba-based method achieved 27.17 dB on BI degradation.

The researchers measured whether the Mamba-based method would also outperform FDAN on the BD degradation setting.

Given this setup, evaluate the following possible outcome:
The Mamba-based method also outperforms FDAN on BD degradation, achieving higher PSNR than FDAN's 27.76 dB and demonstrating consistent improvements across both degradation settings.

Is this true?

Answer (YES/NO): NO